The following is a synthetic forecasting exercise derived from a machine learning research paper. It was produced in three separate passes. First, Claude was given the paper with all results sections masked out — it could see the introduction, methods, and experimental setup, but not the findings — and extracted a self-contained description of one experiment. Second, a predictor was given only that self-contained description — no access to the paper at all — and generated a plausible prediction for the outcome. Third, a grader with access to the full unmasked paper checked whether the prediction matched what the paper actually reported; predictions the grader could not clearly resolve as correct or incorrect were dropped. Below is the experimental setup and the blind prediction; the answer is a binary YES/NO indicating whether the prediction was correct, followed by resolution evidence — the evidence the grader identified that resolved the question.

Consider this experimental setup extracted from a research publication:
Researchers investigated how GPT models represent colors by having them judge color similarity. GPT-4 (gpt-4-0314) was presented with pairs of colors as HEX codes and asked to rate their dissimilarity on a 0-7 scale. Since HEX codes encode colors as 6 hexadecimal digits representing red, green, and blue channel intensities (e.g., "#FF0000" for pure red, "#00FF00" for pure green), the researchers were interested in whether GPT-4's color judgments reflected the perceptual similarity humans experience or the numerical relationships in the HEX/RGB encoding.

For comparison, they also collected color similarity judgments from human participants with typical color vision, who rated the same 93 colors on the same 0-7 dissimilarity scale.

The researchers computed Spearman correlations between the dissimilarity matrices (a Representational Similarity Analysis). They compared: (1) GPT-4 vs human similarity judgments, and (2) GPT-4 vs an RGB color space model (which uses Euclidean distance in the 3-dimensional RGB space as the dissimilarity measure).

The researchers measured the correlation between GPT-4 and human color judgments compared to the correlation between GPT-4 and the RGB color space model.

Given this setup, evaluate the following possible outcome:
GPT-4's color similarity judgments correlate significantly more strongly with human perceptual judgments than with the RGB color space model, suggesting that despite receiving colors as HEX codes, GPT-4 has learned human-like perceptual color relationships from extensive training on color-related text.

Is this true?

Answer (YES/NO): YES